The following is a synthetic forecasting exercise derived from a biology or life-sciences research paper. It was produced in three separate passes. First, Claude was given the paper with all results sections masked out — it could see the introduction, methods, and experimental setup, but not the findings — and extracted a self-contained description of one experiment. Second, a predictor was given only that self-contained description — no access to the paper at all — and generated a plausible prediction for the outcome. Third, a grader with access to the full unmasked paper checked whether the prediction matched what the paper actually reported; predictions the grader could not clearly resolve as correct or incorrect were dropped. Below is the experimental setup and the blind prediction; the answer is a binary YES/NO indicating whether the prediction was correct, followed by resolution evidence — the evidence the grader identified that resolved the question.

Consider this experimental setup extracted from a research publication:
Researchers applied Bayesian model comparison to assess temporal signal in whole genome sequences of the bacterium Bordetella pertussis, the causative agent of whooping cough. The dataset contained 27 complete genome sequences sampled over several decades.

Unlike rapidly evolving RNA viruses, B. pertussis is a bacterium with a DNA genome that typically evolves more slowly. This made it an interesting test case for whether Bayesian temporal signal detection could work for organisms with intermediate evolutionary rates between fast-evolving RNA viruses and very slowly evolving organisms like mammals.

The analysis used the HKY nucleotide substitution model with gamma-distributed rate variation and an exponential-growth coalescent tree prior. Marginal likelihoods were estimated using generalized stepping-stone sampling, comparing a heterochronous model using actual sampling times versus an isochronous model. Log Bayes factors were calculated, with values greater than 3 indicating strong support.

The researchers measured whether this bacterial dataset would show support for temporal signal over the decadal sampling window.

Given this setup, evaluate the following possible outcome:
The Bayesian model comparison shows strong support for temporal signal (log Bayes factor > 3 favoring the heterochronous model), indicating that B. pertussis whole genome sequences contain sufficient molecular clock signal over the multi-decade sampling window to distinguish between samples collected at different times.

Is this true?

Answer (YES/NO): YES